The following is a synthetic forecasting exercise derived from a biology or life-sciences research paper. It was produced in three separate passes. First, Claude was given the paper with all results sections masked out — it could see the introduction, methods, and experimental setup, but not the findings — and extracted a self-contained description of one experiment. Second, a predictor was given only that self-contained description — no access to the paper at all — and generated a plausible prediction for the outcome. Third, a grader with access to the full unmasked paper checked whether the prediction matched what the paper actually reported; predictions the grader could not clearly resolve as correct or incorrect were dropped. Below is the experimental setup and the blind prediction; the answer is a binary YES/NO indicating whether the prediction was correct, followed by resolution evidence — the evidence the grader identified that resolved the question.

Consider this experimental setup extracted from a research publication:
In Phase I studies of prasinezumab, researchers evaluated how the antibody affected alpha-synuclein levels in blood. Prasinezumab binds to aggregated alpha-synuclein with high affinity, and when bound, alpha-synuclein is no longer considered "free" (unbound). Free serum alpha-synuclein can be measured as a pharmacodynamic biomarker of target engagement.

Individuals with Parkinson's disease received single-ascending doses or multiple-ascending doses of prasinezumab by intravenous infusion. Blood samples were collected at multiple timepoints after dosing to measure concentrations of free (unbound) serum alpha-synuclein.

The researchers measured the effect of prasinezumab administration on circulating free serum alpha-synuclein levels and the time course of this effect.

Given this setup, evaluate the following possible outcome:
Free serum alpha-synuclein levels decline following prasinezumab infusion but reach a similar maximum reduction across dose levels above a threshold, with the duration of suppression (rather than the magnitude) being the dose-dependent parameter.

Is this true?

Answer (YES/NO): NO